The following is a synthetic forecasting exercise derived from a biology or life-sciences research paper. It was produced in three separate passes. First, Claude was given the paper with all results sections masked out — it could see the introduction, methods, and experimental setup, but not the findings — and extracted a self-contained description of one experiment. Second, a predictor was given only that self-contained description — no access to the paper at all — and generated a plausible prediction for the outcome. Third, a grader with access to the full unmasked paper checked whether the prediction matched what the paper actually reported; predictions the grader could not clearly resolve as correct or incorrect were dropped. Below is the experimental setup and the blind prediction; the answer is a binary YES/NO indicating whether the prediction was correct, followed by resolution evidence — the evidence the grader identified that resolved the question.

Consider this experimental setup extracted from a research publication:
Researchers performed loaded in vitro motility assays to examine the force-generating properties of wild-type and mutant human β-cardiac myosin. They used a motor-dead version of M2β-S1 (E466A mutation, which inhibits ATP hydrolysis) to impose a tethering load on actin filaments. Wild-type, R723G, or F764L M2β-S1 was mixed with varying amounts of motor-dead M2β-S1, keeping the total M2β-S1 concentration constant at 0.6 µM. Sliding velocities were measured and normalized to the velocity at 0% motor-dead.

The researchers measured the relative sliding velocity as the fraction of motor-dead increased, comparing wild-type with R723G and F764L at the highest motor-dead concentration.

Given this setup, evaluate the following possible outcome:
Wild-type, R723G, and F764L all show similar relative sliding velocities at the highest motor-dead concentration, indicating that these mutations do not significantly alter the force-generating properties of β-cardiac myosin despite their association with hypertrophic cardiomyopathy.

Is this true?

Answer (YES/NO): NO